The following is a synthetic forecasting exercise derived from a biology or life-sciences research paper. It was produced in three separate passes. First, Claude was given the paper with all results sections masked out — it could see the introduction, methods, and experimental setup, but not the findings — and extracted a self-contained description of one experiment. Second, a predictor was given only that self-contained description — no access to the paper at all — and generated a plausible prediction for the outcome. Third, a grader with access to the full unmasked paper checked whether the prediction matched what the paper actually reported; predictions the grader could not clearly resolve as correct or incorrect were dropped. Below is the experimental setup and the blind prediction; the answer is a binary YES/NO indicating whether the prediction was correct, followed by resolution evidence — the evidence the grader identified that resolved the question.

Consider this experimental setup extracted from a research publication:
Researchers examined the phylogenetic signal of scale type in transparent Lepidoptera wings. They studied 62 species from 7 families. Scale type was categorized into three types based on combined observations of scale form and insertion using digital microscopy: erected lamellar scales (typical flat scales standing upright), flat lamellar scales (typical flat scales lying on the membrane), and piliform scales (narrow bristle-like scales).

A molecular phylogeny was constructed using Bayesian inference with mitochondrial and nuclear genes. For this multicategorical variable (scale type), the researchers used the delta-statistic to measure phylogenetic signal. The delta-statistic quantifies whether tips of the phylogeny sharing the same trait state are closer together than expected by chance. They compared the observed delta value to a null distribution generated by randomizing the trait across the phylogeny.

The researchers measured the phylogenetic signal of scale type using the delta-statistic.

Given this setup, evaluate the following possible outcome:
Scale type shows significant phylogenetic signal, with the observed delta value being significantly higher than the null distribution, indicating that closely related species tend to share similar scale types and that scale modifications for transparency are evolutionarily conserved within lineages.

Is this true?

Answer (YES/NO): YES